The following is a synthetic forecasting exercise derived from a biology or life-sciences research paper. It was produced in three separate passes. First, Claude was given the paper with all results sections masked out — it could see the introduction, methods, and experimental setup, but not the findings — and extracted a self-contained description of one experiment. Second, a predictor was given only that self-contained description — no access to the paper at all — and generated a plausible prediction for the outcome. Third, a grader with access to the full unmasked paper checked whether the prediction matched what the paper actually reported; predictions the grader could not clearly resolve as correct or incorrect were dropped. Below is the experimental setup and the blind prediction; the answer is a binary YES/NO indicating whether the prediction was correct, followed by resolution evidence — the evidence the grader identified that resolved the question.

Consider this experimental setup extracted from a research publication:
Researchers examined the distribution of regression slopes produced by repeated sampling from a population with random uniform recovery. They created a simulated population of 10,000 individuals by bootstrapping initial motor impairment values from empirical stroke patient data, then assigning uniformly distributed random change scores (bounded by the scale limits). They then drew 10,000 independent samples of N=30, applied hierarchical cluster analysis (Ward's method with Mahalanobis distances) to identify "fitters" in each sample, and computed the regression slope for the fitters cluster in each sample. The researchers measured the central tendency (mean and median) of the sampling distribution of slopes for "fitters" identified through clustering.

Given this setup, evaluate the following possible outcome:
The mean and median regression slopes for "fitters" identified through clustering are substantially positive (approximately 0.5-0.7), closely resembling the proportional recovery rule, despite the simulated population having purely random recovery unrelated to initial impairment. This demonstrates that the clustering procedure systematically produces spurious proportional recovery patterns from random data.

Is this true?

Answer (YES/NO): NO